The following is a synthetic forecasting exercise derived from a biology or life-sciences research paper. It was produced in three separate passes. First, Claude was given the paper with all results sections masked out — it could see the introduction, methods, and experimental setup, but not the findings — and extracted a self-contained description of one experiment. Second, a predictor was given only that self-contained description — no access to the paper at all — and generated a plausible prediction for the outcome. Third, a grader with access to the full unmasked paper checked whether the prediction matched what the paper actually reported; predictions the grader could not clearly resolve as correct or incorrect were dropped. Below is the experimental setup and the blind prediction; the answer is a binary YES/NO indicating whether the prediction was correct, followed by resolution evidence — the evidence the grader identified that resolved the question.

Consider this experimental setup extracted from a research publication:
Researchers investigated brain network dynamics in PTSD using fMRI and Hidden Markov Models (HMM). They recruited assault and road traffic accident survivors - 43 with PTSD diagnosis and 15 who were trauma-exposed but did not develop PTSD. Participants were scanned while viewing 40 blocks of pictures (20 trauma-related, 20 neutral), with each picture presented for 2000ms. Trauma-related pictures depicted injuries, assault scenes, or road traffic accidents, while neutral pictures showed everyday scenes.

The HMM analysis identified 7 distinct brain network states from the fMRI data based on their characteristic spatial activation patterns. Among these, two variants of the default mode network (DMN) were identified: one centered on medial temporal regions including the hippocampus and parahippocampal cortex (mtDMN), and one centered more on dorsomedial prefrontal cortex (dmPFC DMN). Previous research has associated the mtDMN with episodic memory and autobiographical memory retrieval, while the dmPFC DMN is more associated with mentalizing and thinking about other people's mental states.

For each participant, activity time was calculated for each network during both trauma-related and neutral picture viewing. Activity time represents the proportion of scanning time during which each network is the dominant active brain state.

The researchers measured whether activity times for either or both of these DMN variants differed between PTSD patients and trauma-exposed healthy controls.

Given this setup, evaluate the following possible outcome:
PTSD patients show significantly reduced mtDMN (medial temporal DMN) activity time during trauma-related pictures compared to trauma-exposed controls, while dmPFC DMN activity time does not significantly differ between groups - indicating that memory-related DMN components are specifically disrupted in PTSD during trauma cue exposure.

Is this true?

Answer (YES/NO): YES